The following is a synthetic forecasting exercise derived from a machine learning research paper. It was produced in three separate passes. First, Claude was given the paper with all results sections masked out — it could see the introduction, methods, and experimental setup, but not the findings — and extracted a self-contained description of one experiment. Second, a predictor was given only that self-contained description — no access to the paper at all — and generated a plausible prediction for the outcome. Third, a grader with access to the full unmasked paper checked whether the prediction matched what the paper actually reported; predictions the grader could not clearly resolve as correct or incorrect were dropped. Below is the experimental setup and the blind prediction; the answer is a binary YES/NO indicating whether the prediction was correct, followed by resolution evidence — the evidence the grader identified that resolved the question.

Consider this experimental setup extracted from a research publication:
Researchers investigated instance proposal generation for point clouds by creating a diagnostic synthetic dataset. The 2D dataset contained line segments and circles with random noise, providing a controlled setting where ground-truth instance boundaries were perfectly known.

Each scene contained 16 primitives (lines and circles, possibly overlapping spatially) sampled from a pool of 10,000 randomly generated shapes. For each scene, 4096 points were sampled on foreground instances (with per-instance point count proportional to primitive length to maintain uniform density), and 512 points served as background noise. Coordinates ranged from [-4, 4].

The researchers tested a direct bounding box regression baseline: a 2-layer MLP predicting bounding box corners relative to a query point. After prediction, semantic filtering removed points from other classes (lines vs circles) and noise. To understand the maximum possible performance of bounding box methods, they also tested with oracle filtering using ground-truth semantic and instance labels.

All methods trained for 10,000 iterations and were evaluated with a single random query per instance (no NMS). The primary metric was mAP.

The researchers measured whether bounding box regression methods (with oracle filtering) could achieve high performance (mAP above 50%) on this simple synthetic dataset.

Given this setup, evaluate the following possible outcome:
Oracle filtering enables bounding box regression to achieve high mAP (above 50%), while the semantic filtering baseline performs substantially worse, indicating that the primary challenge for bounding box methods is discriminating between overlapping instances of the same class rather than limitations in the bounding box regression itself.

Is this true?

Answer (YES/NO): NO